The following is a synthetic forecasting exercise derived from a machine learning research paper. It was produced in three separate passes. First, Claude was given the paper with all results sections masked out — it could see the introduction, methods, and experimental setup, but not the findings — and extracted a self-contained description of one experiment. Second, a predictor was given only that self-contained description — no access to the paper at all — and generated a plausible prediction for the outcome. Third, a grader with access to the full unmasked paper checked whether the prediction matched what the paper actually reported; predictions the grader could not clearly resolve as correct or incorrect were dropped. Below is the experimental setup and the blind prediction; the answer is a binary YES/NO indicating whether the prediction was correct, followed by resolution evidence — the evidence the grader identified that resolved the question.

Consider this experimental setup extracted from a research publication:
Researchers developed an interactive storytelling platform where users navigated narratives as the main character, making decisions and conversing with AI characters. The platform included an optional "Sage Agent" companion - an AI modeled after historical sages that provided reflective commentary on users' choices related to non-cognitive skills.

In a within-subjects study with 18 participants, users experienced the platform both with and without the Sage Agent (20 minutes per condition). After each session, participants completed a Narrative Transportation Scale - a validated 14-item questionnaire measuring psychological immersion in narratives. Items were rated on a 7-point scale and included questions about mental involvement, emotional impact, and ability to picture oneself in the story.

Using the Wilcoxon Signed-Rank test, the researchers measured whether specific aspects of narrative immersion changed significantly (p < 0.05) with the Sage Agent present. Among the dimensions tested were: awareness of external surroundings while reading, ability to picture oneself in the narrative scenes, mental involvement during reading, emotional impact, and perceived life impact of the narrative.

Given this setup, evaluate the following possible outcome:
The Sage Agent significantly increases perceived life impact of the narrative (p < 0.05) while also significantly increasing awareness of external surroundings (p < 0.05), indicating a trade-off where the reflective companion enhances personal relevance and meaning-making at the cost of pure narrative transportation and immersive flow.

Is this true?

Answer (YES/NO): NO